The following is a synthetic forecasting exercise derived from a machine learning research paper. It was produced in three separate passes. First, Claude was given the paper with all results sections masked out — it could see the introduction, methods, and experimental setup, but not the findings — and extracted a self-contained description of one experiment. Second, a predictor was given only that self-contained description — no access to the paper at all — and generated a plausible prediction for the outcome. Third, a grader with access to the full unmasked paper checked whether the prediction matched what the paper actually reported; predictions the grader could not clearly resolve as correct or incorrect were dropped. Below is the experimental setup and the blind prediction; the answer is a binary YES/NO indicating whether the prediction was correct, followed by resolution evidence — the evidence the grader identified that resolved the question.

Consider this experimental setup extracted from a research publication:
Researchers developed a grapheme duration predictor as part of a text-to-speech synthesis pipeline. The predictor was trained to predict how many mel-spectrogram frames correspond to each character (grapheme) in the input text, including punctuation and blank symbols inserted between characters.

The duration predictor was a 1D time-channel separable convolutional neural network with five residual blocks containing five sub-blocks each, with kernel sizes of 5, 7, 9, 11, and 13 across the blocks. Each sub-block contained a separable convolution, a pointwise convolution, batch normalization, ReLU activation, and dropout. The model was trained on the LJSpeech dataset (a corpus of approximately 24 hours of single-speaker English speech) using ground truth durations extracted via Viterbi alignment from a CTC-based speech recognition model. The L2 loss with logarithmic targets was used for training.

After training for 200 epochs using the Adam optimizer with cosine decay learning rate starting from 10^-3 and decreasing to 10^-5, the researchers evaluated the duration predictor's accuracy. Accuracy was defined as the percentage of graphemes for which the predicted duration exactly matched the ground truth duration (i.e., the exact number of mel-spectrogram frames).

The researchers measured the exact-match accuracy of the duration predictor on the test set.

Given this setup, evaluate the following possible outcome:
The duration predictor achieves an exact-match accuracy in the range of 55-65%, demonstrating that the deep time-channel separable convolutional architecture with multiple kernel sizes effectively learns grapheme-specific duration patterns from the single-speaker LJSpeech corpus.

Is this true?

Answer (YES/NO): NO